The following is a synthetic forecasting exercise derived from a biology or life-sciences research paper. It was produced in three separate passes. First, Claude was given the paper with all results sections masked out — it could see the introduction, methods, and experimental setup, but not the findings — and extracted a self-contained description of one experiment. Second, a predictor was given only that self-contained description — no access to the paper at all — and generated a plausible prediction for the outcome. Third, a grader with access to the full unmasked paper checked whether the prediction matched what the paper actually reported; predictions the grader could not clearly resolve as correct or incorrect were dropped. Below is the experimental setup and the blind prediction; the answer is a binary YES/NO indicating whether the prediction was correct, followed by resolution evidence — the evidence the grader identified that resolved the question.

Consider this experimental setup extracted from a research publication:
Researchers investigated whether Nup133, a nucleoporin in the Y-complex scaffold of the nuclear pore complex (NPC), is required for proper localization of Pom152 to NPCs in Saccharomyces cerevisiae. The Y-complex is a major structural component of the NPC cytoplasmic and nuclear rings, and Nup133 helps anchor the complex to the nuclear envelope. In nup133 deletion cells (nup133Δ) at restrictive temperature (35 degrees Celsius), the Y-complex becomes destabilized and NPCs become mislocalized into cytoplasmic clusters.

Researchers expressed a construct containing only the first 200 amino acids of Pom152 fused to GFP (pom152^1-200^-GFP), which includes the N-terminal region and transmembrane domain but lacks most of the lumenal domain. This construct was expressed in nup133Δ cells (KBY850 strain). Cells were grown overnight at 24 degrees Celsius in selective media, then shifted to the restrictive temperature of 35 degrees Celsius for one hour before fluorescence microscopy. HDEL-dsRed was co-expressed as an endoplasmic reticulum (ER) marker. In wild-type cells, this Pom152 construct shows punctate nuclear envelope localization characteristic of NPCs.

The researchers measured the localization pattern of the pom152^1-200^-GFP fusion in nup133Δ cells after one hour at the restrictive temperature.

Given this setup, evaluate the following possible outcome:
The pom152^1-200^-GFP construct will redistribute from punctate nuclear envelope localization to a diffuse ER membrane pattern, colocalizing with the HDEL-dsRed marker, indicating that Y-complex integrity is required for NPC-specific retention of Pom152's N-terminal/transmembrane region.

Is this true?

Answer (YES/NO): NO